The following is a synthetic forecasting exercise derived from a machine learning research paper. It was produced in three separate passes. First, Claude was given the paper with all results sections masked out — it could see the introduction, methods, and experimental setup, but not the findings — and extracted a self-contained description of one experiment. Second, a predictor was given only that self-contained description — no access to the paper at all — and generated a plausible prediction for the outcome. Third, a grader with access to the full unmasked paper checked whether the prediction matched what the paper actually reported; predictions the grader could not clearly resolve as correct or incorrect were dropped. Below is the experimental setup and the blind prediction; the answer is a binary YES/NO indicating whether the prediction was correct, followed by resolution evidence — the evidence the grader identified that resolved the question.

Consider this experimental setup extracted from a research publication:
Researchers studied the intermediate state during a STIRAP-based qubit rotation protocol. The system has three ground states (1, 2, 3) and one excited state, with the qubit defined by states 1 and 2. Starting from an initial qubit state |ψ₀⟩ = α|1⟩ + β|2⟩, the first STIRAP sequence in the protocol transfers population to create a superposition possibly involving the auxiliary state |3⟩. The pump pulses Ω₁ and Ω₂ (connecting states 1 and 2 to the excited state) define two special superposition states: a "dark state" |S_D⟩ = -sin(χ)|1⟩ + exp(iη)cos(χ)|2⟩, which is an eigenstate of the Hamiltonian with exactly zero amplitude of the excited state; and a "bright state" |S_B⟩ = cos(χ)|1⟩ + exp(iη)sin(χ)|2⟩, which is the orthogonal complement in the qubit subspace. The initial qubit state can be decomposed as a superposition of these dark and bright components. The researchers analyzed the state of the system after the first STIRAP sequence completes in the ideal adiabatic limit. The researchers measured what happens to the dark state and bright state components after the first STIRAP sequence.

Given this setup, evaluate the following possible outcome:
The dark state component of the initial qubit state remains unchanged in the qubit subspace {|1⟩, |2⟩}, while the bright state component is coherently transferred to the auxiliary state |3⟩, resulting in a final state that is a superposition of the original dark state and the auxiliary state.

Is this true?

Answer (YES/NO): YES